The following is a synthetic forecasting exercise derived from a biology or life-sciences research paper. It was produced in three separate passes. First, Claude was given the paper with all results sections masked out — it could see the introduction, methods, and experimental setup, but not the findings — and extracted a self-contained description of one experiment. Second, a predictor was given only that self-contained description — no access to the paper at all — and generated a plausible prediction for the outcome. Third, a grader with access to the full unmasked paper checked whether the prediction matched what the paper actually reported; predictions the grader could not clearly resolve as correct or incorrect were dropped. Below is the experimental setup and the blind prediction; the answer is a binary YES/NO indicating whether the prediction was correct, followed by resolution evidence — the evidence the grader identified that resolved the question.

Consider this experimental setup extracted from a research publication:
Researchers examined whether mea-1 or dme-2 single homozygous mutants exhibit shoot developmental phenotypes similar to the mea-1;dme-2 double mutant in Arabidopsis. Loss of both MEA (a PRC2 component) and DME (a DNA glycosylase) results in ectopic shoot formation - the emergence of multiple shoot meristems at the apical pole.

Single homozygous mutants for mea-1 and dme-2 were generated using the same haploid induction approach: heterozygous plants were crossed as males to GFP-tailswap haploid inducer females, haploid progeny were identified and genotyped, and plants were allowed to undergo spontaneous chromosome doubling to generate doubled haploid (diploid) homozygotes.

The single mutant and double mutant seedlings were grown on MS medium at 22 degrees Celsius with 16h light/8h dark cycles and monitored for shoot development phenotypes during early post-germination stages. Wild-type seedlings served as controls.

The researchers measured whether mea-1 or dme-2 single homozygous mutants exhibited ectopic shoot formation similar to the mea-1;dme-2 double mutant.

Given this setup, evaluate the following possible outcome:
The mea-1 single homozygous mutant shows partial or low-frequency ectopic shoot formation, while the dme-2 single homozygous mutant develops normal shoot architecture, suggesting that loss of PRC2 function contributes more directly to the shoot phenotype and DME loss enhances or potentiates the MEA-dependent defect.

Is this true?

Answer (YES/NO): NO